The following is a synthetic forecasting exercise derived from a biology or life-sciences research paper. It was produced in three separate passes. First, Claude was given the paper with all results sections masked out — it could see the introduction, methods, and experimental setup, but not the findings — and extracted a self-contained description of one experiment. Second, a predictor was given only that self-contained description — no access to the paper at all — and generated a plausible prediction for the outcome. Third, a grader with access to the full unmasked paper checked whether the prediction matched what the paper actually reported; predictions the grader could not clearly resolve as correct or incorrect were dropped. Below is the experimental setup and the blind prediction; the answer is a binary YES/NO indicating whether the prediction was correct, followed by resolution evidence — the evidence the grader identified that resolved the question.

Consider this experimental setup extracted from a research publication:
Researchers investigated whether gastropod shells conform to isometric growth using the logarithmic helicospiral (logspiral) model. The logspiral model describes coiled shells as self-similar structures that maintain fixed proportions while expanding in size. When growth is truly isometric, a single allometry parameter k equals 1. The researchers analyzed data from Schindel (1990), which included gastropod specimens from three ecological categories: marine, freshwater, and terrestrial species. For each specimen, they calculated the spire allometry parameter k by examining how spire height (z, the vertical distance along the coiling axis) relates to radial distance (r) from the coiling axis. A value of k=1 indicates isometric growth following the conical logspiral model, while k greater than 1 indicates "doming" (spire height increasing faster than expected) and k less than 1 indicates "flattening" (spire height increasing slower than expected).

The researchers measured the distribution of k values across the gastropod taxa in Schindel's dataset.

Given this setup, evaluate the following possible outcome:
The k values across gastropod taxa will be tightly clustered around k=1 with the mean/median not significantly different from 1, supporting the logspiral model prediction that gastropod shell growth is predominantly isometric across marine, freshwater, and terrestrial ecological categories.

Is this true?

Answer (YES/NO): NO